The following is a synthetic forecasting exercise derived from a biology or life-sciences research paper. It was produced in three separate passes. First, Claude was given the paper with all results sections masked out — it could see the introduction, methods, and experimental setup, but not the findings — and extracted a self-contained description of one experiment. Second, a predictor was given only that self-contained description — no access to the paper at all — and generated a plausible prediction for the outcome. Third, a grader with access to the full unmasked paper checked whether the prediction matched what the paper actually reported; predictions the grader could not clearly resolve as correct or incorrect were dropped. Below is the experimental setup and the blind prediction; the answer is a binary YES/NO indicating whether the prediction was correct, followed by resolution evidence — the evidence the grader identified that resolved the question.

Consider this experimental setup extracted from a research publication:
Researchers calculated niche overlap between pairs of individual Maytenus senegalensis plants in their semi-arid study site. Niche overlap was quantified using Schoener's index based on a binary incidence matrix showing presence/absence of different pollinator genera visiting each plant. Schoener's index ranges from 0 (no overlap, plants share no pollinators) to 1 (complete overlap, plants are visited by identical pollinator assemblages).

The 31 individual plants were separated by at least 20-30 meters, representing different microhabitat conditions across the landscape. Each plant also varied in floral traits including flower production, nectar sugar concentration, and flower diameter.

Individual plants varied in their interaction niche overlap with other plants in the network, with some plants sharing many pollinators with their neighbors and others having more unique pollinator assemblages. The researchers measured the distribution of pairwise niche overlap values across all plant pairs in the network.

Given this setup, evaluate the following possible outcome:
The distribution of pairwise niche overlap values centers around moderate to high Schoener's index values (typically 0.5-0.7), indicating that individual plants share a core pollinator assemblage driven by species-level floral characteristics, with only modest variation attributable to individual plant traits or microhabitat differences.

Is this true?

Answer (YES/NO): NO